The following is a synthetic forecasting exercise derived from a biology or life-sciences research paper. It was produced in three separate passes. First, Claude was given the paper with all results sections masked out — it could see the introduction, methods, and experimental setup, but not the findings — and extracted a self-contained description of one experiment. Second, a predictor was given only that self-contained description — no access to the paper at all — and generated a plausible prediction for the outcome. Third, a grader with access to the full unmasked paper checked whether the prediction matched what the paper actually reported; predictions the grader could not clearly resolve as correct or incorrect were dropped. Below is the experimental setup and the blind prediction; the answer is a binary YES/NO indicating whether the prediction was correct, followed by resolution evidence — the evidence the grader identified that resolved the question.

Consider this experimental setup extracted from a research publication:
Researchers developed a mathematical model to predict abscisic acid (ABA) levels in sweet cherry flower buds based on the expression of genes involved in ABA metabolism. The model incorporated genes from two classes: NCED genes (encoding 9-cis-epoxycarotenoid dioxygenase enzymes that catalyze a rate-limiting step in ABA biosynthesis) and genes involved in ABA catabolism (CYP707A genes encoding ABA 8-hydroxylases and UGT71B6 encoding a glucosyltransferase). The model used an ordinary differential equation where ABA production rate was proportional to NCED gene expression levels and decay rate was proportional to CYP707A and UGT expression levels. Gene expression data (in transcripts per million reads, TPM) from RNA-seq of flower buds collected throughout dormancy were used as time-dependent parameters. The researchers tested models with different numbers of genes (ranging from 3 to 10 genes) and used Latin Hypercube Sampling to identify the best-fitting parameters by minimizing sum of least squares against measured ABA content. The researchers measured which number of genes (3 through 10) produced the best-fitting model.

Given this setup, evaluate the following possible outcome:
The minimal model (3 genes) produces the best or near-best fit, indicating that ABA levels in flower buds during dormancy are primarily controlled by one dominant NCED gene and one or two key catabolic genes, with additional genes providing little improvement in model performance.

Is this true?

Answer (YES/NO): NO